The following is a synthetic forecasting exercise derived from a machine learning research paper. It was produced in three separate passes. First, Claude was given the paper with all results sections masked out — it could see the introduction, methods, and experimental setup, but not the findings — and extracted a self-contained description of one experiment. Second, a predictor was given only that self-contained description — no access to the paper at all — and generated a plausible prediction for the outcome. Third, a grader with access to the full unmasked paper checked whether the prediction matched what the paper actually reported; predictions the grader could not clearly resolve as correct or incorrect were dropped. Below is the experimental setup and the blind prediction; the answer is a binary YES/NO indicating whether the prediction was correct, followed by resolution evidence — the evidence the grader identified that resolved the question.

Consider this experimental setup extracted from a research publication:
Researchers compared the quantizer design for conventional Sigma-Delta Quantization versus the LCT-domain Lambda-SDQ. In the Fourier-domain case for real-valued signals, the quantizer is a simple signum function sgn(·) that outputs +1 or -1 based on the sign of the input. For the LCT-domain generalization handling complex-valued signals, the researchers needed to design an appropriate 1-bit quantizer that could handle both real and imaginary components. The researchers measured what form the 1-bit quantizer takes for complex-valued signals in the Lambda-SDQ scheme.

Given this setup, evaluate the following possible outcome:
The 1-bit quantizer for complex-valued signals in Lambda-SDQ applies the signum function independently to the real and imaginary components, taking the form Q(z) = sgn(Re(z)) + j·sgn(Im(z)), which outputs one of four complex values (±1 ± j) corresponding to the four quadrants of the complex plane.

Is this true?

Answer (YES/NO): YES